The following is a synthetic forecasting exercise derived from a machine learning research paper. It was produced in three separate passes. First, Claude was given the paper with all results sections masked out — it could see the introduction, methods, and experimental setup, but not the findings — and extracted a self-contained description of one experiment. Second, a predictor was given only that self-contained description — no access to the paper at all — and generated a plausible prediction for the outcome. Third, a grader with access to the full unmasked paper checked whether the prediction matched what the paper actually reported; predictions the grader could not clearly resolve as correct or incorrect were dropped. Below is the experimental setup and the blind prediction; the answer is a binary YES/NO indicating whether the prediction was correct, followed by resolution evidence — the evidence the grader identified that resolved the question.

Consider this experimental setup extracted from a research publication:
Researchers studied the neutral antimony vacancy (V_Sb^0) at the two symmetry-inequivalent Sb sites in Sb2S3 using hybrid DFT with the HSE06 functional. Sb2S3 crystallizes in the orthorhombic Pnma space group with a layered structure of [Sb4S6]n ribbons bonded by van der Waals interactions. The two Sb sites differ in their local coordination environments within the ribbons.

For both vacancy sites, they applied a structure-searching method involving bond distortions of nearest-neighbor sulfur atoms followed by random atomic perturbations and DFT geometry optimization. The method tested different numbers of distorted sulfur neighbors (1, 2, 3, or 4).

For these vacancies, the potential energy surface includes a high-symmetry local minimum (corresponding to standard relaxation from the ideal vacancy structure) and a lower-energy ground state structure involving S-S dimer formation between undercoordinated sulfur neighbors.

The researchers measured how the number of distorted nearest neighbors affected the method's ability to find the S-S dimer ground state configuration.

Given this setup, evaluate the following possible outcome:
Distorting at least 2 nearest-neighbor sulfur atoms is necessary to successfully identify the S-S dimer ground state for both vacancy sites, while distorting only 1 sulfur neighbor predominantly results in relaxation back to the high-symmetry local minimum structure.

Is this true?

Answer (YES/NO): NO